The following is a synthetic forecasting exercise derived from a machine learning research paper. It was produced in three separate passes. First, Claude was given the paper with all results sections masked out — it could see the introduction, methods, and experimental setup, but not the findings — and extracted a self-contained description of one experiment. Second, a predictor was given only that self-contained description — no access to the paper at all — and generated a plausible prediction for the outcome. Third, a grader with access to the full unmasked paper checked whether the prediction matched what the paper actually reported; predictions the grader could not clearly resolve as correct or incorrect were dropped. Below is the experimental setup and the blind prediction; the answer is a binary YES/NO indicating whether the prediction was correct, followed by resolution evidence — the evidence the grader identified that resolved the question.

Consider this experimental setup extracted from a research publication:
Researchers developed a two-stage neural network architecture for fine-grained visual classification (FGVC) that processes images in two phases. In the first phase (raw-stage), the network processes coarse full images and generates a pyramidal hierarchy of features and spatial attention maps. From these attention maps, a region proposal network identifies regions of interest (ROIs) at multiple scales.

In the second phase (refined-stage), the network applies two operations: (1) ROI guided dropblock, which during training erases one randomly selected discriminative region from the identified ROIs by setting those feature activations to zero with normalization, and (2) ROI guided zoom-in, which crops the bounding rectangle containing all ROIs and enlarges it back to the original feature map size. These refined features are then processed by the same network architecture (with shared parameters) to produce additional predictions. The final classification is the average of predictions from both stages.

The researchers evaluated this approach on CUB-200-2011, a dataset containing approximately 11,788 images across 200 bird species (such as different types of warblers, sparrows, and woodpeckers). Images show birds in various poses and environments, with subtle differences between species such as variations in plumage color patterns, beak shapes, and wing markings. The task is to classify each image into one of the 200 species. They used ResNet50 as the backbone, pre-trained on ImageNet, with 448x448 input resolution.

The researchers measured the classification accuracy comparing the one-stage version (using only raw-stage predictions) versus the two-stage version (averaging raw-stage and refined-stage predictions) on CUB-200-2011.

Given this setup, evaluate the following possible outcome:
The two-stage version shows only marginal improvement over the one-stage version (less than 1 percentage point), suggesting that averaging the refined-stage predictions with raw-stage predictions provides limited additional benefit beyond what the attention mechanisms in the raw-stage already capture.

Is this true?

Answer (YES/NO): NO